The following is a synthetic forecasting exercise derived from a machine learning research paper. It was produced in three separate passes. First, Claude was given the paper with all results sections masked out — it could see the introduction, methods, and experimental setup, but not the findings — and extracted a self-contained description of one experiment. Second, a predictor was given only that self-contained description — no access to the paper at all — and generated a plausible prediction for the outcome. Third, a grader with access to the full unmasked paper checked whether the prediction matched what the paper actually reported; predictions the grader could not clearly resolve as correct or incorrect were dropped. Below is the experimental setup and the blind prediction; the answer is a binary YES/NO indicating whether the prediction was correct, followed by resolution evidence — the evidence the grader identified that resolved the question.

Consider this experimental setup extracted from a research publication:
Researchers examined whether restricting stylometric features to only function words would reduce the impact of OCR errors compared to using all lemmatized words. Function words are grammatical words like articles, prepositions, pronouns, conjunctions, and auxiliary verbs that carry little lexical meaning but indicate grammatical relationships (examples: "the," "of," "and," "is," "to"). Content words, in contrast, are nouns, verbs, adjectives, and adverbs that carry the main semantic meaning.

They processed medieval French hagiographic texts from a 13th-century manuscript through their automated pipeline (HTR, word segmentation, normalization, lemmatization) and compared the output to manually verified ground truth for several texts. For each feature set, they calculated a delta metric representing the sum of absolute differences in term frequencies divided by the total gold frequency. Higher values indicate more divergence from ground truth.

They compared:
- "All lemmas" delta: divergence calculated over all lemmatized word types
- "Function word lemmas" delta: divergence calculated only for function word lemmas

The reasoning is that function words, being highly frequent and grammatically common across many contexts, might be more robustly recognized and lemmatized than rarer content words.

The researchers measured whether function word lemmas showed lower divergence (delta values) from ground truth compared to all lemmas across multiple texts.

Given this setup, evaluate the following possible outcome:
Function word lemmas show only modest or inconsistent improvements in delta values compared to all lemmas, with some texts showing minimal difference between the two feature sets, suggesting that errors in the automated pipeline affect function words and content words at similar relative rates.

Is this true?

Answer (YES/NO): NO